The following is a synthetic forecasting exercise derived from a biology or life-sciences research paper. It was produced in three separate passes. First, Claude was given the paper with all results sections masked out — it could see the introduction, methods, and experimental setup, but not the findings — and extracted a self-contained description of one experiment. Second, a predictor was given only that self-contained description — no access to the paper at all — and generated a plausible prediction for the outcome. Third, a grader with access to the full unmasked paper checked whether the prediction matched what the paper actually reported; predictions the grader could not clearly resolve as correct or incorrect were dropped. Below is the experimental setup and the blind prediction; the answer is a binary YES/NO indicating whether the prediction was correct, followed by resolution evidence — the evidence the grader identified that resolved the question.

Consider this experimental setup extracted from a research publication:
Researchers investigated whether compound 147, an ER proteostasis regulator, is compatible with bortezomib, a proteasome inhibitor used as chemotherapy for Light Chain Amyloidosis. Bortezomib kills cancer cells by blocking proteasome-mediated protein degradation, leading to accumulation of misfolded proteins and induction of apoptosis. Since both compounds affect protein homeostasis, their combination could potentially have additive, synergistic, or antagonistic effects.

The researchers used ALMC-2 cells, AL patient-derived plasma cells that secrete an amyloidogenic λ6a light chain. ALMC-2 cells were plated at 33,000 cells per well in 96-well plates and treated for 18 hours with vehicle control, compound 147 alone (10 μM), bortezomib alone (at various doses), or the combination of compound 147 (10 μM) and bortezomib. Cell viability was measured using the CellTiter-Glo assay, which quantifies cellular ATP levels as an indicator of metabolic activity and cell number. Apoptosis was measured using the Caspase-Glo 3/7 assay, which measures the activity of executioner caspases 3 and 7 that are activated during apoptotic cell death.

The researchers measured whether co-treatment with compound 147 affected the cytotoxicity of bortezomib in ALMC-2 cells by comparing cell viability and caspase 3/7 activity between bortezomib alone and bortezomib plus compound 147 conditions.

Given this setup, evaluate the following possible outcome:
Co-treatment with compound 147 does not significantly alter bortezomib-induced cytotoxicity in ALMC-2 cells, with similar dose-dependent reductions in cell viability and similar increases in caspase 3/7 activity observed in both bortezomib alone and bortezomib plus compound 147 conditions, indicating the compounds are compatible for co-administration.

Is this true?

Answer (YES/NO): YES